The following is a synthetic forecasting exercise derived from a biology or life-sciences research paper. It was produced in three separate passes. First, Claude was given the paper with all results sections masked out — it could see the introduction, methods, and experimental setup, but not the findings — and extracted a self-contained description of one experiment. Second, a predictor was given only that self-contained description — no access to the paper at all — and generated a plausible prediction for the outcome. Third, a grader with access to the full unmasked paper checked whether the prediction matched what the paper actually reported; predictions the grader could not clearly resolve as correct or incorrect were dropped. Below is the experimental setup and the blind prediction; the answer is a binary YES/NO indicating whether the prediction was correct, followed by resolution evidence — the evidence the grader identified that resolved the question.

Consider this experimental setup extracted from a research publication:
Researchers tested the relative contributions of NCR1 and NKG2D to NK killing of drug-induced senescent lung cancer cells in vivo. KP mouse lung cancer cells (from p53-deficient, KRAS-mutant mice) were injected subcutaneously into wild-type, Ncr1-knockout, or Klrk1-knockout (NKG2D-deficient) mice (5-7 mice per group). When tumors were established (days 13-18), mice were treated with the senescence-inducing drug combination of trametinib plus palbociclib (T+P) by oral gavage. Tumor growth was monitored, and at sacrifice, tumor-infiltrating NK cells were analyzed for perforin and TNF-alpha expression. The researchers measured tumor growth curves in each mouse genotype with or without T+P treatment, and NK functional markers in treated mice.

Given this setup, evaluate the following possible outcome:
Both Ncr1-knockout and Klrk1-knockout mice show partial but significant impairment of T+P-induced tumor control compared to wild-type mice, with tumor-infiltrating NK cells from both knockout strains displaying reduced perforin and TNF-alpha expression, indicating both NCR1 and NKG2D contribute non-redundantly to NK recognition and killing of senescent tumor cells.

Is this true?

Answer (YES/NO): NO